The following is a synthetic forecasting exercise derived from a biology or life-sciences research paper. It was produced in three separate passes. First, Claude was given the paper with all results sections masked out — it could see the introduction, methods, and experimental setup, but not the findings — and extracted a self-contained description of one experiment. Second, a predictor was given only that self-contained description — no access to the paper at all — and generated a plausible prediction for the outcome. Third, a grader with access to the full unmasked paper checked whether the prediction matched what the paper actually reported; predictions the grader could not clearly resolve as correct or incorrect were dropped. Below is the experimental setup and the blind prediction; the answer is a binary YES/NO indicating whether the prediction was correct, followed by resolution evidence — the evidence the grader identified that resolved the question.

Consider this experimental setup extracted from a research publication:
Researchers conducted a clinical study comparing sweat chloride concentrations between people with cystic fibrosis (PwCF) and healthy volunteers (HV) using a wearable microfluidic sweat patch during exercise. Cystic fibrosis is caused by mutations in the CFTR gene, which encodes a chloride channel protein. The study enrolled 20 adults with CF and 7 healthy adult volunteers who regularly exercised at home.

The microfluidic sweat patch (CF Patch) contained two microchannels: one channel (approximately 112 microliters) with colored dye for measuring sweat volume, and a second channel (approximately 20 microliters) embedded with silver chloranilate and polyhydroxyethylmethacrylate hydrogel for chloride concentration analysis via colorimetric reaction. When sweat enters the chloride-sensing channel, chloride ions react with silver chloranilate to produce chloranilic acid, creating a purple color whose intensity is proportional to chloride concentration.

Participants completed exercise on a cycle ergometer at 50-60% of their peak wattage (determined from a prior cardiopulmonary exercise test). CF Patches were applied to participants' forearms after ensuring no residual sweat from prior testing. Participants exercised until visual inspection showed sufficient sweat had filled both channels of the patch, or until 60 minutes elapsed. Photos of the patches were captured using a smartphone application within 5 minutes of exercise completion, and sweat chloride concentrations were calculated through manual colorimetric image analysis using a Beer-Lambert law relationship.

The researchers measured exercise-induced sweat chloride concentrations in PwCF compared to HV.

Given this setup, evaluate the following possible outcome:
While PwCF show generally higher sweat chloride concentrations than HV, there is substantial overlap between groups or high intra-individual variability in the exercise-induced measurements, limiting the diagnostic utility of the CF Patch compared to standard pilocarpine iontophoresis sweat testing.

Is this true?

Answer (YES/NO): NO